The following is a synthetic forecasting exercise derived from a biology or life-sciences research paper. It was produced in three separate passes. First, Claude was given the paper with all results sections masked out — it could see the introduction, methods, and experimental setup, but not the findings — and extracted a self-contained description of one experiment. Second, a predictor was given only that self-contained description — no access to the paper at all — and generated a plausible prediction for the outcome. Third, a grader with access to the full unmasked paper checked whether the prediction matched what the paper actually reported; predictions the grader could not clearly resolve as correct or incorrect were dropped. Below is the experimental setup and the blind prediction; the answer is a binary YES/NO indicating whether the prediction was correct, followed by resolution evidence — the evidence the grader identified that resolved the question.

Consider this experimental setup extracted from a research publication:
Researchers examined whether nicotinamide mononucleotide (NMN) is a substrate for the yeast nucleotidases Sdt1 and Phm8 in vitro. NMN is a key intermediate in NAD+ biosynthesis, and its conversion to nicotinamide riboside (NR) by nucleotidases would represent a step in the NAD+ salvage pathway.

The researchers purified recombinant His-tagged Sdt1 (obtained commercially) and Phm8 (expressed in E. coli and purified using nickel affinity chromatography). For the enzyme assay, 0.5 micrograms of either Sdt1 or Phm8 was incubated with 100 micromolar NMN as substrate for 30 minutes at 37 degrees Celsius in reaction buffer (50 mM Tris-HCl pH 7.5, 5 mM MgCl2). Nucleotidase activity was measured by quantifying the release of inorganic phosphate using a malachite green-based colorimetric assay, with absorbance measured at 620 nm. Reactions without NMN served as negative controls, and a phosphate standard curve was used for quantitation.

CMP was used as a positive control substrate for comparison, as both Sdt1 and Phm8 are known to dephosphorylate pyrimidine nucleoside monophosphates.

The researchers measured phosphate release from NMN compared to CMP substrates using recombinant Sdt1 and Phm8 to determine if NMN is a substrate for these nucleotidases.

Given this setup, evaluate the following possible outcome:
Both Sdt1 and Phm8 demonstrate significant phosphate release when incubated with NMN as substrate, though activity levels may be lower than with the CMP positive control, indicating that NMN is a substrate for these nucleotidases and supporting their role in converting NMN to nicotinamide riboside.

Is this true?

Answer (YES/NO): YES